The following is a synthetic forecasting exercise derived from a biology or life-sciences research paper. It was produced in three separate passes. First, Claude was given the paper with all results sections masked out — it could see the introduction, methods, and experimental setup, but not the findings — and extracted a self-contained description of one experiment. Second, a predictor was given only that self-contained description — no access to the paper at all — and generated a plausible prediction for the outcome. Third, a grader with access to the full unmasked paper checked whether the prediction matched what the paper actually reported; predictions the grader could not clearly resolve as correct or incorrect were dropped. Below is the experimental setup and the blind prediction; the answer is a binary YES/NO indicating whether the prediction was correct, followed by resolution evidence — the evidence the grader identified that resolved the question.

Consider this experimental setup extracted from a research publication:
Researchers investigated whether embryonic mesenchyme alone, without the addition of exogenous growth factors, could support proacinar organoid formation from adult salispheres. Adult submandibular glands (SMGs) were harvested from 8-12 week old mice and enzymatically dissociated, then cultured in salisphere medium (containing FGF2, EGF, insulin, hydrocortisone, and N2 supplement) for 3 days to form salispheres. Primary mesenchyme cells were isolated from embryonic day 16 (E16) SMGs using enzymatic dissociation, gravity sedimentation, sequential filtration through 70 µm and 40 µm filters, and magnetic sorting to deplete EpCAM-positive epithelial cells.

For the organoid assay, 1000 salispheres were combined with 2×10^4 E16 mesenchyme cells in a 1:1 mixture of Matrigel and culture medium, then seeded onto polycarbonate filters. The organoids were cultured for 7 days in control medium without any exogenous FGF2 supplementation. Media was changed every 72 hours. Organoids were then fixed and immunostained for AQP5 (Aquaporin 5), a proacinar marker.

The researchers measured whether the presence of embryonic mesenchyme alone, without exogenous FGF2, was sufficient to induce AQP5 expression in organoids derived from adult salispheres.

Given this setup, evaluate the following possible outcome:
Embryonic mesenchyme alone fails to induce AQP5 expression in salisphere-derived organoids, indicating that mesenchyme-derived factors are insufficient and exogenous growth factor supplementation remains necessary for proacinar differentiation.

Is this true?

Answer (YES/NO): YES